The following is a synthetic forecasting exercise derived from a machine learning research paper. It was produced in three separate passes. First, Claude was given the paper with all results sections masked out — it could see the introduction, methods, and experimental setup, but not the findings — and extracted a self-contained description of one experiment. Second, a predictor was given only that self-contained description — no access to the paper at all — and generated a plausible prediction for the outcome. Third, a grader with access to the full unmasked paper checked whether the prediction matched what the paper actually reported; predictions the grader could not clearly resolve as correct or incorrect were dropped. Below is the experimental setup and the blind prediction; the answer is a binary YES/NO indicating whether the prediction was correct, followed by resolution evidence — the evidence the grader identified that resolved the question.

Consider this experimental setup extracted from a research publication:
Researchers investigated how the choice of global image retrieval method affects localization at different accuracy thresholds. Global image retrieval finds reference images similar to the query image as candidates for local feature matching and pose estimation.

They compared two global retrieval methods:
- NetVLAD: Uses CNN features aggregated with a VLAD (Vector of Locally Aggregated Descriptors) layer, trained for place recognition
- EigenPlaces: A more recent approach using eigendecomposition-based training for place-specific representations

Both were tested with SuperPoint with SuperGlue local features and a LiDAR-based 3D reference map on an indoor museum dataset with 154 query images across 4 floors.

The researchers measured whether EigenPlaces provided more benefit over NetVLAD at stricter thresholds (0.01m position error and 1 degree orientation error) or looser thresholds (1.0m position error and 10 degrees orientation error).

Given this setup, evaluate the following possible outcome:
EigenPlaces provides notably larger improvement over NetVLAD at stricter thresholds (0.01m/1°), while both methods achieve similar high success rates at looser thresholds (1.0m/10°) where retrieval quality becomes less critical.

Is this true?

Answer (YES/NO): NO